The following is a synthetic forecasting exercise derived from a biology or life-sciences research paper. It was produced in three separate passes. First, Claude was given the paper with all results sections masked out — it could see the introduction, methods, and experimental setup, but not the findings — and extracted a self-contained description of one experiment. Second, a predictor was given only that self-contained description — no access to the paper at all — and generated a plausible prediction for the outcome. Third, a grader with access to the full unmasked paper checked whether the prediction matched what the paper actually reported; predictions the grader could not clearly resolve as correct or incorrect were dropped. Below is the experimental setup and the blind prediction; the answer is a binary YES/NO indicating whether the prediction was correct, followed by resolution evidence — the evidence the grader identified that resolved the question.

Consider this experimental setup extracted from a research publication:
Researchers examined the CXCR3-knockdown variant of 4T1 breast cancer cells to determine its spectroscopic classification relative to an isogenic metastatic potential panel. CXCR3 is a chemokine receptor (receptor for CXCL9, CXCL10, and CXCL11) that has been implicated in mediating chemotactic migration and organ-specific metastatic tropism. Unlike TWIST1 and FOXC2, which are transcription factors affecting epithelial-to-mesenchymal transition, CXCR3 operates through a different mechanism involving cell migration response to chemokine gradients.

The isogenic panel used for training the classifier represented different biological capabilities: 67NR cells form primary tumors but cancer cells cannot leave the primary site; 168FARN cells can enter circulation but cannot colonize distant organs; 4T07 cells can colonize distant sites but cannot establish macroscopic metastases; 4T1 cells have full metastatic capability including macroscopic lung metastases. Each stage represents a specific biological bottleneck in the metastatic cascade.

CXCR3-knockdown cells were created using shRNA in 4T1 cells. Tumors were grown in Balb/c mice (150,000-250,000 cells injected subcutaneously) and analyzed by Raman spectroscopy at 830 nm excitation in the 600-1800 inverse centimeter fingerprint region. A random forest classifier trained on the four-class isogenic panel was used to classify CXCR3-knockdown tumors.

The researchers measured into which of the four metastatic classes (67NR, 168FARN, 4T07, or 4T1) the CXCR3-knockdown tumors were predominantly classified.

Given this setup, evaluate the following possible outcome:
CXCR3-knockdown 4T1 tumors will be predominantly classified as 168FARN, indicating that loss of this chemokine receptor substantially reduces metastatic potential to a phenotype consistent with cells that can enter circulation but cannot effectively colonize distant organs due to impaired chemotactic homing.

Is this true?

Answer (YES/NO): NO